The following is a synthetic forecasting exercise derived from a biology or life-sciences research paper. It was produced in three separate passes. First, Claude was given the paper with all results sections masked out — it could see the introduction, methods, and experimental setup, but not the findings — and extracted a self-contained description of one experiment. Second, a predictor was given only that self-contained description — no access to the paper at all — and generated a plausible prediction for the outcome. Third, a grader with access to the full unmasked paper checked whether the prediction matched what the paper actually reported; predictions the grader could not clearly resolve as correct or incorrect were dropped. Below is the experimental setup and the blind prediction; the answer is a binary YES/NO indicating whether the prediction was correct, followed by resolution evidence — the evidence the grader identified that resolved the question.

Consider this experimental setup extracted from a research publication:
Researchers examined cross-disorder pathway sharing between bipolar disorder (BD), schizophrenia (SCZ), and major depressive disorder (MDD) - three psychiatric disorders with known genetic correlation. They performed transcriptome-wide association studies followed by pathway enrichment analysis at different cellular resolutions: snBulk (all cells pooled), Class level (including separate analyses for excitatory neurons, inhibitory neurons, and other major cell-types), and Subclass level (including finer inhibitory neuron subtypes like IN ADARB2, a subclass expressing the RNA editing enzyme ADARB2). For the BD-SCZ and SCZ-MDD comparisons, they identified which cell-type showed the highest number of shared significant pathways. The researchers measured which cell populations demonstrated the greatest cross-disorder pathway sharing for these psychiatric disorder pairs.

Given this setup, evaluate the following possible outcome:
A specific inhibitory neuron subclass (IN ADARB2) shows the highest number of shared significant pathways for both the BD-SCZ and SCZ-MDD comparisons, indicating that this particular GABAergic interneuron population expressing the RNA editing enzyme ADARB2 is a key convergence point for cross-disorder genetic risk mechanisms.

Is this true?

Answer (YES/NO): NO